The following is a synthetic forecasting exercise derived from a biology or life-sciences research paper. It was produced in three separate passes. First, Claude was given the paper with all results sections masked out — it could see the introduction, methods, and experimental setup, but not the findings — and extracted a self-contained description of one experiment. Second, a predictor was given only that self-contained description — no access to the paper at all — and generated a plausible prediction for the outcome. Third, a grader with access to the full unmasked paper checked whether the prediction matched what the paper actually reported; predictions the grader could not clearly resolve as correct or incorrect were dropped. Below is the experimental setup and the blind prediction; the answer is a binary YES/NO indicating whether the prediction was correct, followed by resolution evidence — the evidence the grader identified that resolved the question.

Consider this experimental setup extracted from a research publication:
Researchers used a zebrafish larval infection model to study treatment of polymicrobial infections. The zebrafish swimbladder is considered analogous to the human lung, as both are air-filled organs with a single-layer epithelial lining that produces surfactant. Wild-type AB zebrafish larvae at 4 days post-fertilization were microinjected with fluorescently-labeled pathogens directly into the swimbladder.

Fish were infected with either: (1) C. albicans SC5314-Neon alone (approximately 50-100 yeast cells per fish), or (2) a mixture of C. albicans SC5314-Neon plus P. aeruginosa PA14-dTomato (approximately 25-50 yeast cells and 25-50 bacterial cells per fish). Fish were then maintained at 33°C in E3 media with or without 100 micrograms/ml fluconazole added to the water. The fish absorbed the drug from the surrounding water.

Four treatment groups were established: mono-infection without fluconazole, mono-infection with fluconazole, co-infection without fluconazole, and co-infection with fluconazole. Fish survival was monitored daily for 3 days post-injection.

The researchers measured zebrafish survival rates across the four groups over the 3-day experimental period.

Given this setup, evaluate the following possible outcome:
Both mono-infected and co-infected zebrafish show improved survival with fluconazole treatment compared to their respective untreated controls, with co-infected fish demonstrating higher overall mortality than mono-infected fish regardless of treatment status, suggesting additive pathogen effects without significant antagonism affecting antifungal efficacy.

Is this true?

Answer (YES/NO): NO